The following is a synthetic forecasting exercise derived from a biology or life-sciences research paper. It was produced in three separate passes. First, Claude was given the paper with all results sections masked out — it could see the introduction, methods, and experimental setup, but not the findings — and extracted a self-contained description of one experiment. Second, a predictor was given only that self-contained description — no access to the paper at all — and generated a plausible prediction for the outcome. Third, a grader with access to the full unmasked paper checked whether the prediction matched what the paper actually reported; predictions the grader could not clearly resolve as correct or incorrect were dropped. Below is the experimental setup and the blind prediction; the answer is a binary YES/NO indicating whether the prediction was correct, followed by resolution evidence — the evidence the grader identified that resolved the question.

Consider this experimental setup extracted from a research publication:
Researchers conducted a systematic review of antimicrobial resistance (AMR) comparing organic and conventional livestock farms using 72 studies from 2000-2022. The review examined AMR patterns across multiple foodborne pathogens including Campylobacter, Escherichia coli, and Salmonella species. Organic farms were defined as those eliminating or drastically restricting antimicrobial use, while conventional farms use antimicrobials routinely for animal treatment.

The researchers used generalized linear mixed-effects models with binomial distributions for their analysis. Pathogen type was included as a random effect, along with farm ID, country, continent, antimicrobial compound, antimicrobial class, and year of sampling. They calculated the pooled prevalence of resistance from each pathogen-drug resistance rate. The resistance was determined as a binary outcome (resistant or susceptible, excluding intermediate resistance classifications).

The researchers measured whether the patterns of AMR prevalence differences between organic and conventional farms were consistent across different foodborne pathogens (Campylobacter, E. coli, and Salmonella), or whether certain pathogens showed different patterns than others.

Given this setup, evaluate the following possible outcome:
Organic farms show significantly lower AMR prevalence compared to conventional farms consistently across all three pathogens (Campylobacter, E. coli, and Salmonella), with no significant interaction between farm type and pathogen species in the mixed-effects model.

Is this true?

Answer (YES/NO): NO